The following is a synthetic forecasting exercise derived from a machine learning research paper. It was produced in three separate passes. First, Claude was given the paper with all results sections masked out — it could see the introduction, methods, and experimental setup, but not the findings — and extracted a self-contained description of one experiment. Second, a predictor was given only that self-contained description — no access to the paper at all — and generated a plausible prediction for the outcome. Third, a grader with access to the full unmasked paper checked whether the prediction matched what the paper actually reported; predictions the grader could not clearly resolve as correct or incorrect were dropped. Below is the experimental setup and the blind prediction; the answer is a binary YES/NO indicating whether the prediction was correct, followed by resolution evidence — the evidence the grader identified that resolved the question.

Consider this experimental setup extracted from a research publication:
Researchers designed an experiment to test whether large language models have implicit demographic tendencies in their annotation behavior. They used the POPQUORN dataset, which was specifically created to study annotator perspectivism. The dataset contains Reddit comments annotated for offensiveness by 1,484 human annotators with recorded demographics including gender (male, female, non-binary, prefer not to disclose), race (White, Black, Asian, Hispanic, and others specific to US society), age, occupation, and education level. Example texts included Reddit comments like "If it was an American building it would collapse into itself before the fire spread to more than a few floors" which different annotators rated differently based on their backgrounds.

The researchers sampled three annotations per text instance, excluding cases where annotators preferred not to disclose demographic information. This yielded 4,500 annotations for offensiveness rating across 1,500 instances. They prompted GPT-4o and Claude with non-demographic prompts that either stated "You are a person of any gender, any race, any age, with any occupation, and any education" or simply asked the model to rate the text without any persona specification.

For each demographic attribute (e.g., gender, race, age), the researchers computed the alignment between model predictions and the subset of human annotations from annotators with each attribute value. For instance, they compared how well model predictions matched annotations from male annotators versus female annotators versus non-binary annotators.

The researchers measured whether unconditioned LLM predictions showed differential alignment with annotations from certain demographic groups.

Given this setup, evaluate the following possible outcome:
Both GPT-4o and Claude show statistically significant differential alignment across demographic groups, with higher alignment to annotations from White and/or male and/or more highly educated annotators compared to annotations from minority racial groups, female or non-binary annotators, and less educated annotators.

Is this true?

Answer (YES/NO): NO